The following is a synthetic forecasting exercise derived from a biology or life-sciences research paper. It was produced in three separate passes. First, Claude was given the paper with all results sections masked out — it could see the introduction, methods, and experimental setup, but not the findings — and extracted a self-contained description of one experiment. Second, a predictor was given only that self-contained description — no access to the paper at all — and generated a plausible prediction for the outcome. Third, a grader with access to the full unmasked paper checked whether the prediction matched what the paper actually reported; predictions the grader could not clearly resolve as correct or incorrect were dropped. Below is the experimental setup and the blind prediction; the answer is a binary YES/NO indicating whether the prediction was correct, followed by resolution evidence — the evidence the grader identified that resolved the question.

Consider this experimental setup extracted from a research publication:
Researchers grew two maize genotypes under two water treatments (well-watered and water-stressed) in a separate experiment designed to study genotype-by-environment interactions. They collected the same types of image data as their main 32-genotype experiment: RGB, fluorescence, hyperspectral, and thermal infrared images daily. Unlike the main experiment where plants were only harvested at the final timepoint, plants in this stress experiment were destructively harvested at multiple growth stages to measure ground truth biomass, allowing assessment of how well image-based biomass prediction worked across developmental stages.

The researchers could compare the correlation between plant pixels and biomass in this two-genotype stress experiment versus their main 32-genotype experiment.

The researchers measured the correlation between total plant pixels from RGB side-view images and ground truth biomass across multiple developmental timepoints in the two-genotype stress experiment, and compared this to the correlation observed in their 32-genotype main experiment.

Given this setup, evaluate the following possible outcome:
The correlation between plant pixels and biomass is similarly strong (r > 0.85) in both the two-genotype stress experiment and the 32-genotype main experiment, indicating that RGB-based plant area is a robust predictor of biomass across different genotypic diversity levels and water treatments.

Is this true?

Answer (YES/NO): NO